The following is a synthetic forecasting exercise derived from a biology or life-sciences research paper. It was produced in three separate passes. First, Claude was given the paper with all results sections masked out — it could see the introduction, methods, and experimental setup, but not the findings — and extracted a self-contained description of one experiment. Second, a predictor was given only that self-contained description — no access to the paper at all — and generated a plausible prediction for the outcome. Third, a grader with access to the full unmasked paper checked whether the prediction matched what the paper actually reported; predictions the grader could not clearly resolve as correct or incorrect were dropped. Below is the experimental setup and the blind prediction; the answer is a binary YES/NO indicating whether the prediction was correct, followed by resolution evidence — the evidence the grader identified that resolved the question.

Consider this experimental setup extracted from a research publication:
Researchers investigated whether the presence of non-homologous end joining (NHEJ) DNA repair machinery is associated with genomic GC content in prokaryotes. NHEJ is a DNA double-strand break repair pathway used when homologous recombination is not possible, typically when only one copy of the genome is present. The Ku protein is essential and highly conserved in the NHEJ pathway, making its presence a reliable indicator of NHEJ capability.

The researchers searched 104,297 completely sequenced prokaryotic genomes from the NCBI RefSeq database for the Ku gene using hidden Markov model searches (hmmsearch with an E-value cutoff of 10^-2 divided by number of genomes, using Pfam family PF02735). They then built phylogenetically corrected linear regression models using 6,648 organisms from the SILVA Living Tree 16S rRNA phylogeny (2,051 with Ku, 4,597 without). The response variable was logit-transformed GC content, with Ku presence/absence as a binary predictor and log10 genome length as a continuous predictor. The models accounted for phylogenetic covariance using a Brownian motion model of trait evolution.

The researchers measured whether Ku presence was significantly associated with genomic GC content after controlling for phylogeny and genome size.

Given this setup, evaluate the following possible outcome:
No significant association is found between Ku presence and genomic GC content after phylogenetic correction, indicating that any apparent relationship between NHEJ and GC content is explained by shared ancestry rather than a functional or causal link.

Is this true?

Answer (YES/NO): NO